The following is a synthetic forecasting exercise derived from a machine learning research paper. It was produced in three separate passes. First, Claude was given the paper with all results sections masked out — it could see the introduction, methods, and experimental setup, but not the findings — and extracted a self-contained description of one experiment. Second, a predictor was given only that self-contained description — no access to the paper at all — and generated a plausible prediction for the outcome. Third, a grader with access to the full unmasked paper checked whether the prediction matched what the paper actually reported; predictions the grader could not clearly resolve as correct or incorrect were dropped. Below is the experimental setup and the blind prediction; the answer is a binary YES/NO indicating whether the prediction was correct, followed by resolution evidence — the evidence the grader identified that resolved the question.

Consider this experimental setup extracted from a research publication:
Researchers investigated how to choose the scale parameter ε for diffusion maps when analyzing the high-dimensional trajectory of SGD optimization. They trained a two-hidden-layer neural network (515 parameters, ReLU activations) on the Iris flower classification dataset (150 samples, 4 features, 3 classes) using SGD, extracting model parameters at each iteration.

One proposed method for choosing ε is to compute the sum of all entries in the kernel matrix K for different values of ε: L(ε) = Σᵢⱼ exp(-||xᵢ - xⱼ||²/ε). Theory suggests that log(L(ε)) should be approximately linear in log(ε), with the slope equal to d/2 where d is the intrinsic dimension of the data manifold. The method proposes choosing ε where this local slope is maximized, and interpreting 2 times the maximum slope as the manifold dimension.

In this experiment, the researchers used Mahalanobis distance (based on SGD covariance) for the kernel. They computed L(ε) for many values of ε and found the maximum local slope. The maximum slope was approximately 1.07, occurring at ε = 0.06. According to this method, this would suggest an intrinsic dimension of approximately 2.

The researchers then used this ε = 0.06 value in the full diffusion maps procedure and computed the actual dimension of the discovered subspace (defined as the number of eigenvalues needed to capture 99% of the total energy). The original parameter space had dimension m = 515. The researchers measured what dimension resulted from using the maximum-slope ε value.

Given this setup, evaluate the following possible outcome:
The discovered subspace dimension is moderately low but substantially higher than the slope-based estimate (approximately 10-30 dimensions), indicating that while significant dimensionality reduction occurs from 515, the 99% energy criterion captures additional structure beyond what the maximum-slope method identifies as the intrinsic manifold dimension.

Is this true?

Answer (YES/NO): NO